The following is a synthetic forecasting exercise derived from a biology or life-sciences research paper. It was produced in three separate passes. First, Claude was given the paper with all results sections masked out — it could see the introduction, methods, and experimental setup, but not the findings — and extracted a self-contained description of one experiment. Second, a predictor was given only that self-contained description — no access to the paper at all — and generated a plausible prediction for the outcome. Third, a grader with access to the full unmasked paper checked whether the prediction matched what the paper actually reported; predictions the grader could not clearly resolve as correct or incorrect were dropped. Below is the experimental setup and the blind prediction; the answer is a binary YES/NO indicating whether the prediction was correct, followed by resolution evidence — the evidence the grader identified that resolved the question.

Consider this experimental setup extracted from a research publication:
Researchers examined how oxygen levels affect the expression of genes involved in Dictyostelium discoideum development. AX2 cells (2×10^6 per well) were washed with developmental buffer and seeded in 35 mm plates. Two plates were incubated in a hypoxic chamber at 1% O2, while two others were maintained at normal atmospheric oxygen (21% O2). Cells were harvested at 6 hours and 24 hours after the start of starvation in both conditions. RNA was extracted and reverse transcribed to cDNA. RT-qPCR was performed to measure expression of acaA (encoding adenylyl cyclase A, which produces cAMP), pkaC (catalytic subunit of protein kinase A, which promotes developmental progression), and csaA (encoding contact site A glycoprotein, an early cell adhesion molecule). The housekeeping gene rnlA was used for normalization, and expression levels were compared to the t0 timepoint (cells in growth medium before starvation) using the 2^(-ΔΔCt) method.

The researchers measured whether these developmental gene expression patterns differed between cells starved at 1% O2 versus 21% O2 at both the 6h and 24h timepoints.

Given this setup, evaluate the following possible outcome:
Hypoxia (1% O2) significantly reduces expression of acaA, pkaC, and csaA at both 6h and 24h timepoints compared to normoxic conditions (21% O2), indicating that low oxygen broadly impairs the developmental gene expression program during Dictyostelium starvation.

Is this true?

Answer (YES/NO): NO